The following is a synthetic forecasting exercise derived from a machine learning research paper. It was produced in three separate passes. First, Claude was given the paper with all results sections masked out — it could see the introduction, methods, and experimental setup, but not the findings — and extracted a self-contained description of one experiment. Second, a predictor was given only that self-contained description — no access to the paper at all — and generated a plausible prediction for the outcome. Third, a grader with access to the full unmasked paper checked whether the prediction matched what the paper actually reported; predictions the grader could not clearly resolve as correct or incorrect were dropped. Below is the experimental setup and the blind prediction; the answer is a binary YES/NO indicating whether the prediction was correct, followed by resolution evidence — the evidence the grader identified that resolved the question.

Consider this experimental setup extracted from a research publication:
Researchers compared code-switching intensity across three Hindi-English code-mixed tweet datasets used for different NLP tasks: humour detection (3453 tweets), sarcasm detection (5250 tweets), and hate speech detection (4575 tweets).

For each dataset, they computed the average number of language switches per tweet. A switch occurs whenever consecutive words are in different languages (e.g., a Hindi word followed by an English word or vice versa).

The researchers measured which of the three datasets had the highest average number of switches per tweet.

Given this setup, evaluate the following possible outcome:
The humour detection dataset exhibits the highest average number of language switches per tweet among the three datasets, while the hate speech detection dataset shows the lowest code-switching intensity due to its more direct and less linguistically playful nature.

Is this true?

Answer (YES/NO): NO